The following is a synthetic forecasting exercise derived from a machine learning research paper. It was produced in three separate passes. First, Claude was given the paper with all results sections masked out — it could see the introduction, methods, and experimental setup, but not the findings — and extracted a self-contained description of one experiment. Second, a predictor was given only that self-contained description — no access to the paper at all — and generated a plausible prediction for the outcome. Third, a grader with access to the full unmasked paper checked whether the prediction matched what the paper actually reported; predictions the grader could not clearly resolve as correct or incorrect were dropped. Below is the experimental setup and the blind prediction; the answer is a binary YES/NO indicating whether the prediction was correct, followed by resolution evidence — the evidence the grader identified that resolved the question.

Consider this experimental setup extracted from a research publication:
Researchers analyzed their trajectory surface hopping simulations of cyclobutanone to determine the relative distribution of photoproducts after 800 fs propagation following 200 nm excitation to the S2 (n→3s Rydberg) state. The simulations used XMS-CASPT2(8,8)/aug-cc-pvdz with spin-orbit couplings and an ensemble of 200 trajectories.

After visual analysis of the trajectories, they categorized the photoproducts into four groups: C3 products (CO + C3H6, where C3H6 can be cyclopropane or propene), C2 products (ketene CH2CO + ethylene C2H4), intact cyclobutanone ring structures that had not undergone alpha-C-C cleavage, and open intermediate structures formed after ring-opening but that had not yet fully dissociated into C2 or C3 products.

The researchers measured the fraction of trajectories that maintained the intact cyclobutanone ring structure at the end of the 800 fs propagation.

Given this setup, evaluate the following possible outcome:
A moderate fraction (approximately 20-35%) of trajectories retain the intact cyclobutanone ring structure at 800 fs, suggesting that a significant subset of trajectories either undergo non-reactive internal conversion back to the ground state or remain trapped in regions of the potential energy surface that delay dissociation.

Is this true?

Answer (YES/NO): YES